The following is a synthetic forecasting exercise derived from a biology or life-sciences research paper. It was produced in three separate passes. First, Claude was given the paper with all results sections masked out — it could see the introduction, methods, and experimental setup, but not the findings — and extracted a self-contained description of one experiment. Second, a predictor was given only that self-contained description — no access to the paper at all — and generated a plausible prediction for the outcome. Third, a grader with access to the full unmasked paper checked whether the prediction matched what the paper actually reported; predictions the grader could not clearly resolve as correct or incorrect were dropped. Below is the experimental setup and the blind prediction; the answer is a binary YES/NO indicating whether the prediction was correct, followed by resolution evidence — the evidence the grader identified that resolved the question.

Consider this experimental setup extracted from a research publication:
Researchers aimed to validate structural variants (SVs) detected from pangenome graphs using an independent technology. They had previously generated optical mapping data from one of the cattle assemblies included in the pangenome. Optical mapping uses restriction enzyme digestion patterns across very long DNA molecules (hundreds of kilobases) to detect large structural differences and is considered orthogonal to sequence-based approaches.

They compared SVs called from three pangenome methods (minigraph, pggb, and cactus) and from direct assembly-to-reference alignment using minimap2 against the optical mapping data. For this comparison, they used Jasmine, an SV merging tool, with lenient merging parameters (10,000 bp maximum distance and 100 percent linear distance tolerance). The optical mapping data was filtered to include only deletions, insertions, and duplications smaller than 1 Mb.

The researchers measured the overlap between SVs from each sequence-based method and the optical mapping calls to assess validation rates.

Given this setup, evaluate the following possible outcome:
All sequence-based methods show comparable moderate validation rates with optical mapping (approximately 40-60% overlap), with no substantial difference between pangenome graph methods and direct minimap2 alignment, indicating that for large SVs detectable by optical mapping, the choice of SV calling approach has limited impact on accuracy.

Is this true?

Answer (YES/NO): NO